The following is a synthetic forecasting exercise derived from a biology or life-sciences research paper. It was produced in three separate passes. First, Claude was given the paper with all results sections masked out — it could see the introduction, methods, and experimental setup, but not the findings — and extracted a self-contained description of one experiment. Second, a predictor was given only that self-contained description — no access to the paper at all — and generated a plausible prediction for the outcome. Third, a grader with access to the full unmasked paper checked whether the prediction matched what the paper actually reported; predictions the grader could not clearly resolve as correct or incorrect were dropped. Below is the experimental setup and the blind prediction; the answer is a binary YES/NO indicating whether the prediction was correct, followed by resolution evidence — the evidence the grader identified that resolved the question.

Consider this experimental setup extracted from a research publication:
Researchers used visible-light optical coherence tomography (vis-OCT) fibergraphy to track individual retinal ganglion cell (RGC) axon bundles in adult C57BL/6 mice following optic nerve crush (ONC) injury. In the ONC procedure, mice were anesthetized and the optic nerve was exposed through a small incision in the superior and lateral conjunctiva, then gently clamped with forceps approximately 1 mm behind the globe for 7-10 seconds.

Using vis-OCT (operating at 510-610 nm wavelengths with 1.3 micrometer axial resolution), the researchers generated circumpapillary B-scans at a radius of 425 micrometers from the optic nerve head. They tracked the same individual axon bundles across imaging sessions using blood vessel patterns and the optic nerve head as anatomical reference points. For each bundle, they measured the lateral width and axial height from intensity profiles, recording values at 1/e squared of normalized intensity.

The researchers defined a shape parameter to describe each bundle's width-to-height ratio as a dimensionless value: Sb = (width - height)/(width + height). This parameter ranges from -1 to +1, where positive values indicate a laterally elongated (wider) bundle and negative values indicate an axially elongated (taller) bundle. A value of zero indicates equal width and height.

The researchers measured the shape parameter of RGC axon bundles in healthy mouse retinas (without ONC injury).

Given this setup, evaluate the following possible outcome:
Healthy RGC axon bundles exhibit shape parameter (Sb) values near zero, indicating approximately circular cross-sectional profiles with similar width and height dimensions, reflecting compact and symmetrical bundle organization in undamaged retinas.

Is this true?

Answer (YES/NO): NO